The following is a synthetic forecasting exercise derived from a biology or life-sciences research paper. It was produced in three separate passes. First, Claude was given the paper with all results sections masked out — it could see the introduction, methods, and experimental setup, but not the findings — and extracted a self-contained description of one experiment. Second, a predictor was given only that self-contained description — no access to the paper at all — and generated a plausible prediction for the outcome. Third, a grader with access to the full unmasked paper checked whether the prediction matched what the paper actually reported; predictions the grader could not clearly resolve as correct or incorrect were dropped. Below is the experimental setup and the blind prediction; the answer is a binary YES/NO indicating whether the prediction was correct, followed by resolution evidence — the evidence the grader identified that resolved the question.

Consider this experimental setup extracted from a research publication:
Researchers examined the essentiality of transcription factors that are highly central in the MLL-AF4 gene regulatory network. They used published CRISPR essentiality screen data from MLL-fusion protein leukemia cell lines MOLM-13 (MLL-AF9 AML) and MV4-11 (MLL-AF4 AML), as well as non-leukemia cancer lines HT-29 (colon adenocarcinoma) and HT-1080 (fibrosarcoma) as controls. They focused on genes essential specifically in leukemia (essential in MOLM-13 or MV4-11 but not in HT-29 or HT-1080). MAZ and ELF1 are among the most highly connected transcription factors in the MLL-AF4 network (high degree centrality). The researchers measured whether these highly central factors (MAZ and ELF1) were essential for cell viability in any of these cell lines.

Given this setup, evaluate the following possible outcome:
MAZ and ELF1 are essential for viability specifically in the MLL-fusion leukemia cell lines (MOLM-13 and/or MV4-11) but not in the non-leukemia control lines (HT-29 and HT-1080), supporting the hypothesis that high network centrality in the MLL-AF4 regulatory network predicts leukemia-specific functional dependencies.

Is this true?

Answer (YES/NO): NO